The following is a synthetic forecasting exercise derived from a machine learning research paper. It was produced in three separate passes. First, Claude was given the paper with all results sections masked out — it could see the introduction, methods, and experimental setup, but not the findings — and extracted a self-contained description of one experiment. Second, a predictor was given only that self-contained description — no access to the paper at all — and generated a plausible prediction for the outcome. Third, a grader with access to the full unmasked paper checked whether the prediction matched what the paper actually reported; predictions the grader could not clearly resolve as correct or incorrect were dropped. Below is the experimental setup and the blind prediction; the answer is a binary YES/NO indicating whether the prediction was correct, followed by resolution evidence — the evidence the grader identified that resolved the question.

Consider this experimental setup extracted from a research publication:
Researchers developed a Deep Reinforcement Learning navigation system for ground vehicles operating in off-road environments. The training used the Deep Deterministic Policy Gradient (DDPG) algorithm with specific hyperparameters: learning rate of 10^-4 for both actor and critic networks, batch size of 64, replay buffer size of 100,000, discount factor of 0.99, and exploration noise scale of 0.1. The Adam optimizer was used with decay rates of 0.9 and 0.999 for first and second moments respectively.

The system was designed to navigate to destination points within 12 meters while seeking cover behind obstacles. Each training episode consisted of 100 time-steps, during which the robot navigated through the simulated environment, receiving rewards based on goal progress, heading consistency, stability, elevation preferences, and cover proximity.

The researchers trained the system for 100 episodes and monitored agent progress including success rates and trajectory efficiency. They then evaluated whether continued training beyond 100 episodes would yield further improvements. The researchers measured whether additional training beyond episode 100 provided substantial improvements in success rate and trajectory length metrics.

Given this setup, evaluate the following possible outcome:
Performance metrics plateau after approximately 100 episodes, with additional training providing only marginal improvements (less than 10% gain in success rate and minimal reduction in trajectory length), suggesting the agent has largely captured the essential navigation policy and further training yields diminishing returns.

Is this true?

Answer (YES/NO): YES